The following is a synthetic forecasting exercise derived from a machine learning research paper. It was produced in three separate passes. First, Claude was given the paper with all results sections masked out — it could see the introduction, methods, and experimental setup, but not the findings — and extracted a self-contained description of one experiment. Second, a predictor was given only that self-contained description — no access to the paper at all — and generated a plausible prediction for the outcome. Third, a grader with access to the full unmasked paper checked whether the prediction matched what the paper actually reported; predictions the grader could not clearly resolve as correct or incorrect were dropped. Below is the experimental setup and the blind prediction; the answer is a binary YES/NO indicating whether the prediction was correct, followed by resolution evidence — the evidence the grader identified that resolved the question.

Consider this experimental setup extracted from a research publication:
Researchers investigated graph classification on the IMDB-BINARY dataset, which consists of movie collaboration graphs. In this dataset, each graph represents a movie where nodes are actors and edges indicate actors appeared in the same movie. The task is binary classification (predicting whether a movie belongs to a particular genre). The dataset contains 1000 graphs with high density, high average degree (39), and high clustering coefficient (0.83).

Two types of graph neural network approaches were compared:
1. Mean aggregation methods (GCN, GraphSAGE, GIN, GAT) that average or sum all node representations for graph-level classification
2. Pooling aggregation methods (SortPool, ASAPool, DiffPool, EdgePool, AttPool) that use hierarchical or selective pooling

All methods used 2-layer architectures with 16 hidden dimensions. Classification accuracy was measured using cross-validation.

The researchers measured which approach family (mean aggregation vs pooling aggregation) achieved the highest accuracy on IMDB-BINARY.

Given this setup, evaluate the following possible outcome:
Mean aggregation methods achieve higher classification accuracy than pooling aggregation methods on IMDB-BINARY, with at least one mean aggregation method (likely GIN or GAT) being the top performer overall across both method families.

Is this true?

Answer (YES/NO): NO